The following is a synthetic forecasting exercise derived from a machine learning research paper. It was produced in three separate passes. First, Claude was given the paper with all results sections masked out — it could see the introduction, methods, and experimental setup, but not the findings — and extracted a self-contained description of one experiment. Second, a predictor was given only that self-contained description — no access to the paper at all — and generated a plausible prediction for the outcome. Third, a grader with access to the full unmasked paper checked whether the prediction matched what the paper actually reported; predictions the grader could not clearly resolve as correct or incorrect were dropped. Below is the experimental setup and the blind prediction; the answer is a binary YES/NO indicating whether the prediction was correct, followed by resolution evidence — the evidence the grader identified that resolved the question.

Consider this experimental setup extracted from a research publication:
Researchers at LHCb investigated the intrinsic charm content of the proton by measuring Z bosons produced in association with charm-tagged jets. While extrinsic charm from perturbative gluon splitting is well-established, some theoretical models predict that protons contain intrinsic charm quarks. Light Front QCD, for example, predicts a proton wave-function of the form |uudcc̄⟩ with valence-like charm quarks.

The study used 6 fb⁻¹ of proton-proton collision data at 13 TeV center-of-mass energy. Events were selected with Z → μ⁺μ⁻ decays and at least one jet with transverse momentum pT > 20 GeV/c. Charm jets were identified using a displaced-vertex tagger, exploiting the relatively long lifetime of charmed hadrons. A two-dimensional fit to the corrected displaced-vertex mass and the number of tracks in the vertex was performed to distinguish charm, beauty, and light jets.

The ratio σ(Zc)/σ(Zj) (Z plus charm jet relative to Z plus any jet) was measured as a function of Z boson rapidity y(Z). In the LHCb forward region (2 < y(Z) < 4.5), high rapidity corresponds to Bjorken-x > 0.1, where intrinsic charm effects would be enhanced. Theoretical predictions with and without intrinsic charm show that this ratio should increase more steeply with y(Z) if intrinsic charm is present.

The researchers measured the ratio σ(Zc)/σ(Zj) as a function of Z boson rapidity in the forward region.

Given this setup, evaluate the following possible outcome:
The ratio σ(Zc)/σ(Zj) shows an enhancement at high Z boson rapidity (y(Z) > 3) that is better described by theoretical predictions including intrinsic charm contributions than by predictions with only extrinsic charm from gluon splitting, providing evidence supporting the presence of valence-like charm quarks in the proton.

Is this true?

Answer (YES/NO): YES